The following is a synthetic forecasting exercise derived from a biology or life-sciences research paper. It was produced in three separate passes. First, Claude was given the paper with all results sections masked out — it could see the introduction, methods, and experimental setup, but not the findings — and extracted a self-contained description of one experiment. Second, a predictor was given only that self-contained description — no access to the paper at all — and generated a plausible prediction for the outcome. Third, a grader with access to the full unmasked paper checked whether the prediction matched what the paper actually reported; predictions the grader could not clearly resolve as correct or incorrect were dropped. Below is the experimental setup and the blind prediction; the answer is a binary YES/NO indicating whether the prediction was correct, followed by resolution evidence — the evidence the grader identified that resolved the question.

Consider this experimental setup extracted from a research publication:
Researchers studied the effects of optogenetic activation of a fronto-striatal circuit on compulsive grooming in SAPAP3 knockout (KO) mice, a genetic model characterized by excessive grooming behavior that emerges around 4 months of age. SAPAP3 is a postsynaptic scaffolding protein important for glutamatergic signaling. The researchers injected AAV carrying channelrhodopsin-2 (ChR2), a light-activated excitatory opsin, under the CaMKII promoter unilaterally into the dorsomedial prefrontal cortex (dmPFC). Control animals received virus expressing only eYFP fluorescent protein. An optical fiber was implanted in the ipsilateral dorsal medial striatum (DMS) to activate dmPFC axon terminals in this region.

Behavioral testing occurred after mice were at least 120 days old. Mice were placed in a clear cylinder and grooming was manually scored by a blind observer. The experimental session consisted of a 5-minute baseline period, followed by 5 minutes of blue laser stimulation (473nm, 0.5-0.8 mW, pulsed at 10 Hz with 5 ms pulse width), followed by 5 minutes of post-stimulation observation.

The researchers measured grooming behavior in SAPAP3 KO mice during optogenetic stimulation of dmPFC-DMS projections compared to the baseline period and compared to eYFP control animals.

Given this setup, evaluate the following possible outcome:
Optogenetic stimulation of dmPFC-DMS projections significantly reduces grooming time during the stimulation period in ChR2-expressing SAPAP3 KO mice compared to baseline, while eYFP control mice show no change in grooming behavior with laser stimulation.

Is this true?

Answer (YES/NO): YES